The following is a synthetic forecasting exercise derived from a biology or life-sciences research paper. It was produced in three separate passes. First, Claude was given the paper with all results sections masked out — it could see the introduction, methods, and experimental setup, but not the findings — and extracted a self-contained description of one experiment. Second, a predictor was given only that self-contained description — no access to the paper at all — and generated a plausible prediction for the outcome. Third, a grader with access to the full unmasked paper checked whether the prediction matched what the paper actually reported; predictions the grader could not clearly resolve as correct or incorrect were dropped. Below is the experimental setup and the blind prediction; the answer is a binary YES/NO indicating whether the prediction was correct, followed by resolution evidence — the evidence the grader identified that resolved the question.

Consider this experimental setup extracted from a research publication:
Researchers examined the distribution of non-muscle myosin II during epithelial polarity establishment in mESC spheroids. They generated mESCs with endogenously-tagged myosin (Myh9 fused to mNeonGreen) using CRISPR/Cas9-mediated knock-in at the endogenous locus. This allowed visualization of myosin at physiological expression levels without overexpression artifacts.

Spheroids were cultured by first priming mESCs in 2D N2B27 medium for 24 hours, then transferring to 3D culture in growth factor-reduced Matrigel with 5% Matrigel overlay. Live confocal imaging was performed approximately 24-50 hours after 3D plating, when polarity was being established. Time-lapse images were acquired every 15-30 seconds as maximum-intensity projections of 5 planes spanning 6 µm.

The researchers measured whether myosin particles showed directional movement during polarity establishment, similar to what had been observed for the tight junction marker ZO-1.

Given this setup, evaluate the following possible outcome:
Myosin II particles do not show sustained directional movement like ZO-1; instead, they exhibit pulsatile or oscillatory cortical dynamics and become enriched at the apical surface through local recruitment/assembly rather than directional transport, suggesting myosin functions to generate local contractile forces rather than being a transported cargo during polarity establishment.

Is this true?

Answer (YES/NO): NO